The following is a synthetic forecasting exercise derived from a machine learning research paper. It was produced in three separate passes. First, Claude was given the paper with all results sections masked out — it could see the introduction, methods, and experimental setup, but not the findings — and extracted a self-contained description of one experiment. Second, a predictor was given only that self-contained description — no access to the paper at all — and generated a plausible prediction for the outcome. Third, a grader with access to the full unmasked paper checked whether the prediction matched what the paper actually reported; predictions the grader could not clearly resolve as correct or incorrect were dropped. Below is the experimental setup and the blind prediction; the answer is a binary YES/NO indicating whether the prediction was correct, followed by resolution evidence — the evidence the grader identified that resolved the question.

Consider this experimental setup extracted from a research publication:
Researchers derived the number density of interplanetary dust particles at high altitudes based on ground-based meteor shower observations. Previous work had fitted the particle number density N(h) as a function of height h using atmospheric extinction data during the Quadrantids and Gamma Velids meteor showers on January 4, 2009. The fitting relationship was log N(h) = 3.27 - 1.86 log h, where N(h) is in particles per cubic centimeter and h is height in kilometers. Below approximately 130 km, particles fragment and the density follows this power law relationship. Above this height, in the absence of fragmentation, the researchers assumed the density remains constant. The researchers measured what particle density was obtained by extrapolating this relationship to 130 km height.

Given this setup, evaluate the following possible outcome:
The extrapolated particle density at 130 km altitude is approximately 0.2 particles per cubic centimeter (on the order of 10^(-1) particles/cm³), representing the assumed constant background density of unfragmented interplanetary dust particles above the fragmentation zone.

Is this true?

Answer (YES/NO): YES